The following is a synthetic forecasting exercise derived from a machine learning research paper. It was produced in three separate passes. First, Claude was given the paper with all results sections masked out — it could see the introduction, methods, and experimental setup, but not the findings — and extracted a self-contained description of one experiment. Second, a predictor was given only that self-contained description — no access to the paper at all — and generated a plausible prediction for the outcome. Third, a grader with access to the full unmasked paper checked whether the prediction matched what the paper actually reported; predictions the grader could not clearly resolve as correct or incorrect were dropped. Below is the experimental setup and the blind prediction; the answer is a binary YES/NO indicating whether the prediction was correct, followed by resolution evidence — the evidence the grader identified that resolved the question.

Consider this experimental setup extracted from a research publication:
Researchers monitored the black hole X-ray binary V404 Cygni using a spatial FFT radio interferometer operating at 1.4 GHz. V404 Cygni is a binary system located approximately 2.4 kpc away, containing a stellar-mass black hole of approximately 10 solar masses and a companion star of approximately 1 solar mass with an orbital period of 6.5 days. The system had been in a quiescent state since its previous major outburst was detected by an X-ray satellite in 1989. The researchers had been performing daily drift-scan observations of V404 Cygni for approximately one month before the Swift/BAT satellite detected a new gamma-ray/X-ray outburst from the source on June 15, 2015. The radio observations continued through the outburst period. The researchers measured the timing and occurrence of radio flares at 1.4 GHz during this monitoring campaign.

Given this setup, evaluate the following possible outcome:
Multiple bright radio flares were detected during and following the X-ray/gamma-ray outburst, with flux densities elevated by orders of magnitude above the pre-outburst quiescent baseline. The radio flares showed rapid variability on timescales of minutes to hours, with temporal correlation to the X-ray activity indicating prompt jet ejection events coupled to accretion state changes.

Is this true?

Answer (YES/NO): NO